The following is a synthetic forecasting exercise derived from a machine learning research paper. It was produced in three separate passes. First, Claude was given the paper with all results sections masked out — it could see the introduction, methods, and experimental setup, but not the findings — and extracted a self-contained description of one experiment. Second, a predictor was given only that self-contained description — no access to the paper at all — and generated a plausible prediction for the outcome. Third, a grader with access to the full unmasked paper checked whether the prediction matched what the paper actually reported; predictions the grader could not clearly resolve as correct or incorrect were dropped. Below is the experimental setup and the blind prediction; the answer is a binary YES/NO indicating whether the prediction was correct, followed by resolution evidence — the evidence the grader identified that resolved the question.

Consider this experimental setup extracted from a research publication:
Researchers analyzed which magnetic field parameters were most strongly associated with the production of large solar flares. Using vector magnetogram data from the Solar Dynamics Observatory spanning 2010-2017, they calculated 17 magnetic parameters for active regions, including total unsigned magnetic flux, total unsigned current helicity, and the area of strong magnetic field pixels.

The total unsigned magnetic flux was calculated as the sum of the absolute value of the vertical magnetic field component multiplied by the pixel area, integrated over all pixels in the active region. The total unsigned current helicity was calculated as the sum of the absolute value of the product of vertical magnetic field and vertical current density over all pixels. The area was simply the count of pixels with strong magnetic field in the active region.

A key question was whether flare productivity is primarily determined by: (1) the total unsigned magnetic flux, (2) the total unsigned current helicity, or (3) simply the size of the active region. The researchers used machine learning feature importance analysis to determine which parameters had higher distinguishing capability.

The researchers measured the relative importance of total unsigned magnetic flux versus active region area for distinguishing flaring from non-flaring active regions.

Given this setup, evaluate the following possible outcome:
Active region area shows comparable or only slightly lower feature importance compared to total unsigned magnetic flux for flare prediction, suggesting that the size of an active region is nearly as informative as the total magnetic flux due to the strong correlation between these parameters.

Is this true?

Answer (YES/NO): NO